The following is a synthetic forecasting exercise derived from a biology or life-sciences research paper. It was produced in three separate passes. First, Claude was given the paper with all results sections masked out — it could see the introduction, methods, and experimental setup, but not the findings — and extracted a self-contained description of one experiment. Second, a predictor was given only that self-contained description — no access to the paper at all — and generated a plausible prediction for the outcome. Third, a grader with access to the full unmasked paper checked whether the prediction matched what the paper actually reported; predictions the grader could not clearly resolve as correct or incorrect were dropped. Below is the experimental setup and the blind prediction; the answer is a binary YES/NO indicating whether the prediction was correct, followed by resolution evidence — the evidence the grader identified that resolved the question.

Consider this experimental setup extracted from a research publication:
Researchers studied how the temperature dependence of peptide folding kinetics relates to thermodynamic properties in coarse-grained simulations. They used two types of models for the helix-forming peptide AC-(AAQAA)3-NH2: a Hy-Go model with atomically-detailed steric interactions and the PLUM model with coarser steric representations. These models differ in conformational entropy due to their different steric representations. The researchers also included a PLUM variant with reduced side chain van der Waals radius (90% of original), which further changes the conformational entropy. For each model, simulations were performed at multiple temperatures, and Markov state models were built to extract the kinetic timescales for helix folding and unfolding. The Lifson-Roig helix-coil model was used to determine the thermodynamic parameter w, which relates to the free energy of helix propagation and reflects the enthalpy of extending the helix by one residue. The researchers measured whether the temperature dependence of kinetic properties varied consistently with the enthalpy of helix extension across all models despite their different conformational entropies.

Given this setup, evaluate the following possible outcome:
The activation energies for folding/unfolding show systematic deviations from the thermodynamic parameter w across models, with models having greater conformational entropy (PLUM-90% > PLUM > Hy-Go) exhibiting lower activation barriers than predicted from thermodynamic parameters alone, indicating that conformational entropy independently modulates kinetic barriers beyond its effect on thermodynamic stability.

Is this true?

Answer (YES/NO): NO